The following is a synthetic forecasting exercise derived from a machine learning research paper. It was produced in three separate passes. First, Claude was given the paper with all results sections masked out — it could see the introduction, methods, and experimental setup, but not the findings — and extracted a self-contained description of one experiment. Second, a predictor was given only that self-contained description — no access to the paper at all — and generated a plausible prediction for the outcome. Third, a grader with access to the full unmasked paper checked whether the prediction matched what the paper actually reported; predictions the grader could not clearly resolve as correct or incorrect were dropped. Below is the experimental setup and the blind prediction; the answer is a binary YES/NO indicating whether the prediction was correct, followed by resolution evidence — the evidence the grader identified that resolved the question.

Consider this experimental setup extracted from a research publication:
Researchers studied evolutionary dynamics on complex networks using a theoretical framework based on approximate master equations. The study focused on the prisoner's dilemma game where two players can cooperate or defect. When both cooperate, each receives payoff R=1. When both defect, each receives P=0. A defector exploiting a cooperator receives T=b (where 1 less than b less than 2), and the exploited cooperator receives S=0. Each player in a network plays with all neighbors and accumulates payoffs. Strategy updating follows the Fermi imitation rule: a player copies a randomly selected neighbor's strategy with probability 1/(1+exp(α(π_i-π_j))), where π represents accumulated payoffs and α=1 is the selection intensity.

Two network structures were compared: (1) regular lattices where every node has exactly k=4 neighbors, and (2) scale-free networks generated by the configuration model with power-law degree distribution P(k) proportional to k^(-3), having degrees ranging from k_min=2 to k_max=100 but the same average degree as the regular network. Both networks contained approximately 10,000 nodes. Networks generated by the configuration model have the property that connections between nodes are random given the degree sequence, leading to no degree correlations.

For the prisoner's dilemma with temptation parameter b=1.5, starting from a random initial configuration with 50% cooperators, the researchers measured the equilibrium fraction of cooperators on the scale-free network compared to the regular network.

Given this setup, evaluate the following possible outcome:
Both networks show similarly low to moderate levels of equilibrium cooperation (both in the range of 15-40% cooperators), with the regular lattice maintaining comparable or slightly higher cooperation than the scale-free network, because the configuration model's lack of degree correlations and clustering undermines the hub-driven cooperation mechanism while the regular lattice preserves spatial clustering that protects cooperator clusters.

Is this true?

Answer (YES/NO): NO